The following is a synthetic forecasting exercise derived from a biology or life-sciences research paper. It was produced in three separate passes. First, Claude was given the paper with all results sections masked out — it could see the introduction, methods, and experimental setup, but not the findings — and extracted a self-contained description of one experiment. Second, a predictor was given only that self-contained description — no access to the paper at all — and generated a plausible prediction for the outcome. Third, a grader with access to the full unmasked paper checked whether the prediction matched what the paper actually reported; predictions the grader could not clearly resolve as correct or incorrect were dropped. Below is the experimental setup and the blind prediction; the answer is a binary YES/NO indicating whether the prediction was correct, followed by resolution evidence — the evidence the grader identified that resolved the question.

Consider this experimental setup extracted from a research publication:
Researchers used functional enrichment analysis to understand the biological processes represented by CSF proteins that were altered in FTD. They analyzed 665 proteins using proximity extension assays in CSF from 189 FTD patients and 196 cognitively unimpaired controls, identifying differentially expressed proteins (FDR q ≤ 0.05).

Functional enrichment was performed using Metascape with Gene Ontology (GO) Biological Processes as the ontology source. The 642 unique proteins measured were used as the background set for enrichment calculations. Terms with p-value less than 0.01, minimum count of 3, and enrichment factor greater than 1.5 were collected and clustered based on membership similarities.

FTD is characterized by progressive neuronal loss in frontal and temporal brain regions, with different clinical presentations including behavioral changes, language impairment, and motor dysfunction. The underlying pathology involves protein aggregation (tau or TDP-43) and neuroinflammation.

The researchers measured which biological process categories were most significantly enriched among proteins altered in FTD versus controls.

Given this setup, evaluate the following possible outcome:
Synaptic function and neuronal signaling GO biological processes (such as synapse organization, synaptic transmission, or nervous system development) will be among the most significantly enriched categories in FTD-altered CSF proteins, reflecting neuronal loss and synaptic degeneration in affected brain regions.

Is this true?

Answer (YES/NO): YES